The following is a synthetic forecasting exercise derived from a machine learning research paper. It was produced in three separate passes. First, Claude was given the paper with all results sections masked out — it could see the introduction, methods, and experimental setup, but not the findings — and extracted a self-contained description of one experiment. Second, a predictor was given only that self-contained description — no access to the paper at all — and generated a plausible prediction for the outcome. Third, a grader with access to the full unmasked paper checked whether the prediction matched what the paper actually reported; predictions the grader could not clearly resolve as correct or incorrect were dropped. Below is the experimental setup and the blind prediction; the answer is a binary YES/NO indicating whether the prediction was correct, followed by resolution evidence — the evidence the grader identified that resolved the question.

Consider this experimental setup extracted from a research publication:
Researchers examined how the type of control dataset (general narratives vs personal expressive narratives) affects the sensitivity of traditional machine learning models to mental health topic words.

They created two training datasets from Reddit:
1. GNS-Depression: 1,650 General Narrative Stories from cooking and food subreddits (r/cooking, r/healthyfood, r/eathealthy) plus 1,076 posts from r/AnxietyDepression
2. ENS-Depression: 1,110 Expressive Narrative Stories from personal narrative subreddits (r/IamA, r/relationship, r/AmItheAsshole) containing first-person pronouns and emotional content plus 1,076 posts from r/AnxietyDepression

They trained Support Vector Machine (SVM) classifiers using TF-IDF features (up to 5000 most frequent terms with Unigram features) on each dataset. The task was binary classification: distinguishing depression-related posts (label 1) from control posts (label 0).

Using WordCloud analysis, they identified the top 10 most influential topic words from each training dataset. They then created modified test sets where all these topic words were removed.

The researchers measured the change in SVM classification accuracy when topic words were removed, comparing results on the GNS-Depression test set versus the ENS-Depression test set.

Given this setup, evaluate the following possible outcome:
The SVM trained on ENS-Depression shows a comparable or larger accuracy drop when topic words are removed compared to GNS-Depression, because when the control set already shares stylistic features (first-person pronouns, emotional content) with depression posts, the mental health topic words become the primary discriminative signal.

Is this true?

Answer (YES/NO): YES